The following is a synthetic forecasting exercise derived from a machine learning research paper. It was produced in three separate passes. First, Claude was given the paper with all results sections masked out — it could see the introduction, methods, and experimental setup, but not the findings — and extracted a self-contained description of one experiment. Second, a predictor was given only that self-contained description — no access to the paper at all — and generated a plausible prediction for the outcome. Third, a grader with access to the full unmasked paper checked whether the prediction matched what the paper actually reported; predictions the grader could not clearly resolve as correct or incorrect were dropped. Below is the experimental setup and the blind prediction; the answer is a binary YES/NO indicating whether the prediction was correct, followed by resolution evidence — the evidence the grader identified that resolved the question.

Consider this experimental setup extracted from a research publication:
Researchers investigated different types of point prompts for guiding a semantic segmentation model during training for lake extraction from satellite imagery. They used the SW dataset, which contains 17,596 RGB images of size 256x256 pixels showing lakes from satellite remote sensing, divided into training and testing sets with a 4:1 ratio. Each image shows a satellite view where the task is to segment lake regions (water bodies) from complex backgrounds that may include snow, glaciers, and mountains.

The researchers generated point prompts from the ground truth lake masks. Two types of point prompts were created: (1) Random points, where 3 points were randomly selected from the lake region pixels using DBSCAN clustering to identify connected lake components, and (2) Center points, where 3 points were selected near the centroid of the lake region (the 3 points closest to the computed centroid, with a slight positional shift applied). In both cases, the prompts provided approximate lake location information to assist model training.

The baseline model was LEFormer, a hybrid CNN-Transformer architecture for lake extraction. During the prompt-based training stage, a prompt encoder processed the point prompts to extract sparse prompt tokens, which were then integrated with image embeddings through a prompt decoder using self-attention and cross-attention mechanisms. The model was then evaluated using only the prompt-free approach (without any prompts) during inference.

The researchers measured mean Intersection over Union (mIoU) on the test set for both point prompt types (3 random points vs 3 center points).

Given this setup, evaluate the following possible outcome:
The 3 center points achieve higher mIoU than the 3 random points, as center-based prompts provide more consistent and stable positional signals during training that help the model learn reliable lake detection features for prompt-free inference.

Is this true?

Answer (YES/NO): NO